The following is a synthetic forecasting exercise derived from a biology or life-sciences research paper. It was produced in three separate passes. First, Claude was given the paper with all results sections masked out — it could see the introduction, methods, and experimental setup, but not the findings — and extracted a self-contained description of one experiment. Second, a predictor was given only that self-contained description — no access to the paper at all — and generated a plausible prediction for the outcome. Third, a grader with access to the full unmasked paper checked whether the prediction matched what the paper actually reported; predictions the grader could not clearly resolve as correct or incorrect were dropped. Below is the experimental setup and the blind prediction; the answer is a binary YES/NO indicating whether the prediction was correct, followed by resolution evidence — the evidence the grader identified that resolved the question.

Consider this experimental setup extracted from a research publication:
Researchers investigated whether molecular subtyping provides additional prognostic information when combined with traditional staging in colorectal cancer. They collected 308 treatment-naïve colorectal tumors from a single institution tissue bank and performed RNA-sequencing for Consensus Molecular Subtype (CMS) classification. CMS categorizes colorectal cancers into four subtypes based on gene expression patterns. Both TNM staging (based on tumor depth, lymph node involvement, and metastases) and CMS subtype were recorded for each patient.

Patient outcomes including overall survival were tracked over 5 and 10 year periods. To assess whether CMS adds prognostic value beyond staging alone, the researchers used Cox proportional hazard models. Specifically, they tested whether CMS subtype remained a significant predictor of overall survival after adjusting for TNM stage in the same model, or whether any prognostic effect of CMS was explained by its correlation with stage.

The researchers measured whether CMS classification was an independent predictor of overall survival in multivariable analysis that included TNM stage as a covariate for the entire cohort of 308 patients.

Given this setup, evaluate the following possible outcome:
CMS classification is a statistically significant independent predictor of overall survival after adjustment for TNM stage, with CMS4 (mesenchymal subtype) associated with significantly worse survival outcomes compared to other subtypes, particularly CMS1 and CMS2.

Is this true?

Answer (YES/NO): NO